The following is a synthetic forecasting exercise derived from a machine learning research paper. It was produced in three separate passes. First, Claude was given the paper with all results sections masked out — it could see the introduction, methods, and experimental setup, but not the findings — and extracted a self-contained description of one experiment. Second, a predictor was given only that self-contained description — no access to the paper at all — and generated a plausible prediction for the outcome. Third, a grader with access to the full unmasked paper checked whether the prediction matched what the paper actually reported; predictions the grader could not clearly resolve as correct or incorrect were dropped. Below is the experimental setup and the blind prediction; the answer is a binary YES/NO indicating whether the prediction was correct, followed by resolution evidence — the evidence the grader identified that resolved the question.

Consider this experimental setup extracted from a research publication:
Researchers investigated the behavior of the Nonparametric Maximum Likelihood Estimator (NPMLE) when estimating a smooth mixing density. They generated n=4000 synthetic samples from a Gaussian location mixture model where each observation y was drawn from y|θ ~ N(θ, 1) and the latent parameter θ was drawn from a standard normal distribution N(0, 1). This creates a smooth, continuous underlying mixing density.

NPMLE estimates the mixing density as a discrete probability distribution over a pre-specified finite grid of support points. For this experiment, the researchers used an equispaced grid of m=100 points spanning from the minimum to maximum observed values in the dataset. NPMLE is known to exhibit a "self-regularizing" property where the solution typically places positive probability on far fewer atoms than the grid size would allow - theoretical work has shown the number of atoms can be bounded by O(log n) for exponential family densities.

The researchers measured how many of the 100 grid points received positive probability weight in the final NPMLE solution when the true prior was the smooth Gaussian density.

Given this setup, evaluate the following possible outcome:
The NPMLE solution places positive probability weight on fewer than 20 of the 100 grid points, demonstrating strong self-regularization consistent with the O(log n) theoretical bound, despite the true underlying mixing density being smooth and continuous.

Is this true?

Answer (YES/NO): YES